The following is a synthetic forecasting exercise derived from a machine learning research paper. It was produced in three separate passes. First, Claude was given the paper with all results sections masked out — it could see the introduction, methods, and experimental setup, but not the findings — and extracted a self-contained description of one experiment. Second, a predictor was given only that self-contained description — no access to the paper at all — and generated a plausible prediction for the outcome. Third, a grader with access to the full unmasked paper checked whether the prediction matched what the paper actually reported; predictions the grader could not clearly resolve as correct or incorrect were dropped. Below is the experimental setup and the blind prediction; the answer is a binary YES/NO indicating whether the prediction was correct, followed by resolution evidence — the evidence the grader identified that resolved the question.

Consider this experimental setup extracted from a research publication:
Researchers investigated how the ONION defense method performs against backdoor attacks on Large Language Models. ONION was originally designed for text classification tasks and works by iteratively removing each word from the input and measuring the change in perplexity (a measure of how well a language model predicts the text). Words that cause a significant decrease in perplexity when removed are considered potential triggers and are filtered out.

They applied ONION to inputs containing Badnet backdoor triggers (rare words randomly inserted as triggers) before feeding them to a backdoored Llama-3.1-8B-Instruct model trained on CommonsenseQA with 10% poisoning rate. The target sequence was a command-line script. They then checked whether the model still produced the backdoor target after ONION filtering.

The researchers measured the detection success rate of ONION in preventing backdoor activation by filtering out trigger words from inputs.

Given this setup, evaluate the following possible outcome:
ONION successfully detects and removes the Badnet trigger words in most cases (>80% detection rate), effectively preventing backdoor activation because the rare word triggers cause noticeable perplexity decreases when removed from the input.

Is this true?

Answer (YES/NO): NO